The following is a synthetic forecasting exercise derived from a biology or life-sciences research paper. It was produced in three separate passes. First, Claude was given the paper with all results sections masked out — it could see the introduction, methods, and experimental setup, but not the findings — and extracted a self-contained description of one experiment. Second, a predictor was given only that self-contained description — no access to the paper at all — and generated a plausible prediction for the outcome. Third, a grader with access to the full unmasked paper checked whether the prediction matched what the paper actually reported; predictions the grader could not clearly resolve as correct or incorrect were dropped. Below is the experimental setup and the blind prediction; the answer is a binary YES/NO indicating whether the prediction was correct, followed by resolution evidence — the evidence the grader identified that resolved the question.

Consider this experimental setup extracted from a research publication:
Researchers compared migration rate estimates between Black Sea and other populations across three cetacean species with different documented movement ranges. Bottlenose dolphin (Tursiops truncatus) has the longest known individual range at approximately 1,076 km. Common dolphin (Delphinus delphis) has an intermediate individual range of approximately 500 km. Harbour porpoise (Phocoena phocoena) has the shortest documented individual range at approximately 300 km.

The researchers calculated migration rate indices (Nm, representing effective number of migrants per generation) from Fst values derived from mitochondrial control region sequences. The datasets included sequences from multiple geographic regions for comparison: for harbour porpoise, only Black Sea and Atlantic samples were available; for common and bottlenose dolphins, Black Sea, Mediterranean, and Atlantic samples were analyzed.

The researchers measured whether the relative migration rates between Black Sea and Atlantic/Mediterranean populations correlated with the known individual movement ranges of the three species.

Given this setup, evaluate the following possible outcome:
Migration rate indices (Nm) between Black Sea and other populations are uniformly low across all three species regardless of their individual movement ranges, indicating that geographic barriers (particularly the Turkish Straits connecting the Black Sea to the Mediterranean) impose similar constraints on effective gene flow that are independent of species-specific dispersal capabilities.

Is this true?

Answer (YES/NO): NO